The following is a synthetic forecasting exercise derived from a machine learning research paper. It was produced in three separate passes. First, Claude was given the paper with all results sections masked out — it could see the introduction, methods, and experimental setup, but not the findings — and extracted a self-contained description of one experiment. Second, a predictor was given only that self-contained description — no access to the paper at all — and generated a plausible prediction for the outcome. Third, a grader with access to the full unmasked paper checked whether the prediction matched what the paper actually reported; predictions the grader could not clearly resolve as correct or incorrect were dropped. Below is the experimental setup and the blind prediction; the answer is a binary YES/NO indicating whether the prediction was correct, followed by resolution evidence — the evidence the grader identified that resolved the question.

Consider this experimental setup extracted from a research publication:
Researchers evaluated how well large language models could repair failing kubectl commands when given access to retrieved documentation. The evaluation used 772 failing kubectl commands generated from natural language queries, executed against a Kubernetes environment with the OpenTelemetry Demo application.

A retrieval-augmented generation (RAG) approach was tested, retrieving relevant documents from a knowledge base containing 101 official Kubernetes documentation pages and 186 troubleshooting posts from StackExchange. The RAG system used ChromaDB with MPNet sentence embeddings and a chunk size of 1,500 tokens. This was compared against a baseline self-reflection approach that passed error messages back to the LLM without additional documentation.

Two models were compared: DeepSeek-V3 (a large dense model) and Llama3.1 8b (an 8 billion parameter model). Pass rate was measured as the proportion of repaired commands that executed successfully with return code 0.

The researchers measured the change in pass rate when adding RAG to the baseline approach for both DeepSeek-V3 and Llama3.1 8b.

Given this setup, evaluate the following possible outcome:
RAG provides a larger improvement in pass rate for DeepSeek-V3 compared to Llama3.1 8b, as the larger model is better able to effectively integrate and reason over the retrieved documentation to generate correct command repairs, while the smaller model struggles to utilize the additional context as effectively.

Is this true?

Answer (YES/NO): NO